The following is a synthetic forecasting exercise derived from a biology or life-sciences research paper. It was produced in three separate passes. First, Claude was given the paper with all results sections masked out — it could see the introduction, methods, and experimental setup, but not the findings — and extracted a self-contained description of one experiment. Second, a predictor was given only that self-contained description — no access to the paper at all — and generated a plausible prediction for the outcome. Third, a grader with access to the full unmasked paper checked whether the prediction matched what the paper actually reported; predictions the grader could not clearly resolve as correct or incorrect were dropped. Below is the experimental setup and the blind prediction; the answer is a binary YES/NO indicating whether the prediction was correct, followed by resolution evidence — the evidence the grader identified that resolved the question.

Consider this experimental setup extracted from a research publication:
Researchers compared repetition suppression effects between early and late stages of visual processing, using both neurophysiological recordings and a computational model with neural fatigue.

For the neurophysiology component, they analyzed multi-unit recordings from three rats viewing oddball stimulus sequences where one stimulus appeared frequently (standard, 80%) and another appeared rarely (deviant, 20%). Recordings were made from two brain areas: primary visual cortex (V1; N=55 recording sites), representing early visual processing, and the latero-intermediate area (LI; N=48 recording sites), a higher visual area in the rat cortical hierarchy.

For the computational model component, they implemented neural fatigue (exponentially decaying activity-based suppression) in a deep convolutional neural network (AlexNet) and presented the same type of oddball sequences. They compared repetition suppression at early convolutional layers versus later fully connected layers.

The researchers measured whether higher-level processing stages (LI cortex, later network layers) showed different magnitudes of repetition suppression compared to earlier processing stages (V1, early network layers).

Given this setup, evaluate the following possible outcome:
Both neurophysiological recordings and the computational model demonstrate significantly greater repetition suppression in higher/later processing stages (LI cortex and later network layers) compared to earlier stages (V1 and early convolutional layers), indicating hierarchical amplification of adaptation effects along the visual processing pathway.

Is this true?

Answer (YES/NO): YES